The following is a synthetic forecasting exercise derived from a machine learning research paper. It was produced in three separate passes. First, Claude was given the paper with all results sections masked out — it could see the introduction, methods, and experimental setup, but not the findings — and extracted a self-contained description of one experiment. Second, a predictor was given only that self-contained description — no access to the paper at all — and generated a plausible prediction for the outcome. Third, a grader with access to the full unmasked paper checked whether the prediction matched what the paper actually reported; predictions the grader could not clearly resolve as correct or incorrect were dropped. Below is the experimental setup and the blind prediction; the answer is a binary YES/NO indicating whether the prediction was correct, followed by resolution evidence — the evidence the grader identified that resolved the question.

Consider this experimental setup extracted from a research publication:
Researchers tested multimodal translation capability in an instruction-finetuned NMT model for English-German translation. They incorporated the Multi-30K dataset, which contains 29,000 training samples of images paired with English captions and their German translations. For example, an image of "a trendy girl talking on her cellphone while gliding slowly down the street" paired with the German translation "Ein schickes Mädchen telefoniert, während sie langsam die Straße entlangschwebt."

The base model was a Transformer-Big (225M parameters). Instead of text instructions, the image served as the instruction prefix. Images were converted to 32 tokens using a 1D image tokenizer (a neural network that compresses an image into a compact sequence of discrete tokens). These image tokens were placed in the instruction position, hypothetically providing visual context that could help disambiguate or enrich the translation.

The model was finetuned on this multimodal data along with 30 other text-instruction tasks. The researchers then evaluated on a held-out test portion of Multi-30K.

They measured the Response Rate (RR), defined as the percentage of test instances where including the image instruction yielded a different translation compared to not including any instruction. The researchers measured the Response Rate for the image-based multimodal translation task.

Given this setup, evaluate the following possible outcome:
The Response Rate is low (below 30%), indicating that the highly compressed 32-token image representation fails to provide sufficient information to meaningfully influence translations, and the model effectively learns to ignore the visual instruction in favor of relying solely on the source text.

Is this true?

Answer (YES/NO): NO